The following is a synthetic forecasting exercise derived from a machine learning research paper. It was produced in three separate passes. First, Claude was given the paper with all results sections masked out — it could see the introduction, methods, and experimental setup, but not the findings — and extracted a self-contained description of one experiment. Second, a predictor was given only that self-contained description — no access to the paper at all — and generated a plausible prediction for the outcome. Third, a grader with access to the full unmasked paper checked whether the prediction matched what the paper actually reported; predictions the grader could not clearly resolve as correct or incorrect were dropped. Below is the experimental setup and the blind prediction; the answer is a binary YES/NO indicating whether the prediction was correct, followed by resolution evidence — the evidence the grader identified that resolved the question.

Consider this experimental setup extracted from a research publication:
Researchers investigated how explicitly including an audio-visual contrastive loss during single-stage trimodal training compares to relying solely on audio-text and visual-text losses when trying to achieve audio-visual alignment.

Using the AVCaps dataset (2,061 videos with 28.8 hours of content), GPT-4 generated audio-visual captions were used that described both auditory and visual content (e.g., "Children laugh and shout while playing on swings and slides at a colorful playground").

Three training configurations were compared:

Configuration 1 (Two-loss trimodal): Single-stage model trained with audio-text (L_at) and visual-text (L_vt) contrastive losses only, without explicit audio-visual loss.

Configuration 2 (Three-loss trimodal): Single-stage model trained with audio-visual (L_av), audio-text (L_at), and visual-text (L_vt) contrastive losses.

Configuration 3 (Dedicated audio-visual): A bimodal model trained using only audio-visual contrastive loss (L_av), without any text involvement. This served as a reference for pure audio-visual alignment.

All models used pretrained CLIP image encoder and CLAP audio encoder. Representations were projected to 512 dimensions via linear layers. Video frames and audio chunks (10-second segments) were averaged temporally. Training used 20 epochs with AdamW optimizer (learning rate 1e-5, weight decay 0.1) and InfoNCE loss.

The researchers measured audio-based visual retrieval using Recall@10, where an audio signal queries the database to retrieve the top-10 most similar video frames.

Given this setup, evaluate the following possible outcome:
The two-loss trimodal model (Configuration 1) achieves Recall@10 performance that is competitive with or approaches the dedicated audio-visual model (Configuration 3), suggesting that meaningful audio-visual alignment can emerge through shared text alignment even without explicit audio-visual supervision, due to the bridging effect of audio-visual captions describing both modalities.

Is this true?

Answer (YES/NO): NO